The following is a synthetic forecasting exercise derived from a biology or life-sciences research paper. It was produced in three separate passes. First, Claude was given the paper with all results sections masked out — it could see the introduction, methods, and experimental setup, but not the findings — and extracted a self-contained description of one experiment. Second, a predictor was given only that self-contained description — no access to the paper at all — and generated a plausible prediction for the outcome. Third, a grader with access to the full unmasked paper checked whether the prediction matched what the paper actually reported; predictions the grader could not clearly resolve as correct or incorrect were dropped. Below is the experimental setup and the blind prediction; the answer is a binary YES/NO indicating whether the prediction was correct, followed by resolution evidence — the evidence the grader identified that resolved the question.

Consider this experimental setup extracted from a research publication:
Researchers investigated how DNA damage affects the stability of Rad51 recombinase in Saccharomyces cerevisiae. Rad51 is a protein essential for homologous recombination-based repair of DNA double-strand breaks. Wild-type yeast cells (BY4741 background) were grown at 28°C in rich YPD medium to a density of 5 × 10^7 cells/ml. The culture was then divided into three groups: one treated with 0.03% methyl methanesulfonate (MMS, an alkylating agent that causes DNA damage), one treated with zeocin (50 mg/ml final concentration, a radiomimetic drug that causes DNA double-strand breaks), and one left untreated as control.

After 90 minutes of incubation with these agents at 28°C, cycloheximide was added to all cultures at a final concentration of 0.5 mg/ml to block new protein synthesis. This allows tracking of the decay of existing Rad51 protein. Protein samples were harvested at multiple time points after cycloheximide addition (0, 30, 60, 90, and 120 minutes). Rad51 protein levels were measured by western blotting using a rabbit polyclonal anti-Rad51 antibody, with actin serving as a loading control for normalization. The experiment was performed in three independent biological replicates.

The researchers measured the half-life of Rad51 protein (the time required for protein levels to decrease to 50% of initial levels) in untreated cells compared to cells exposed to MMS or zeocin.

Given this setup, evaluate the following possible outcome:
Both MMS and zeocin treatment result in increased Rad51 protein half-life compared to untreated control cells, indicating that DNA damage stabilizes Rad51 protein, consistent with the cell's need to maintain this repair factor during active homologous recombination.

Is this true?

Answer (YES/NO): YES